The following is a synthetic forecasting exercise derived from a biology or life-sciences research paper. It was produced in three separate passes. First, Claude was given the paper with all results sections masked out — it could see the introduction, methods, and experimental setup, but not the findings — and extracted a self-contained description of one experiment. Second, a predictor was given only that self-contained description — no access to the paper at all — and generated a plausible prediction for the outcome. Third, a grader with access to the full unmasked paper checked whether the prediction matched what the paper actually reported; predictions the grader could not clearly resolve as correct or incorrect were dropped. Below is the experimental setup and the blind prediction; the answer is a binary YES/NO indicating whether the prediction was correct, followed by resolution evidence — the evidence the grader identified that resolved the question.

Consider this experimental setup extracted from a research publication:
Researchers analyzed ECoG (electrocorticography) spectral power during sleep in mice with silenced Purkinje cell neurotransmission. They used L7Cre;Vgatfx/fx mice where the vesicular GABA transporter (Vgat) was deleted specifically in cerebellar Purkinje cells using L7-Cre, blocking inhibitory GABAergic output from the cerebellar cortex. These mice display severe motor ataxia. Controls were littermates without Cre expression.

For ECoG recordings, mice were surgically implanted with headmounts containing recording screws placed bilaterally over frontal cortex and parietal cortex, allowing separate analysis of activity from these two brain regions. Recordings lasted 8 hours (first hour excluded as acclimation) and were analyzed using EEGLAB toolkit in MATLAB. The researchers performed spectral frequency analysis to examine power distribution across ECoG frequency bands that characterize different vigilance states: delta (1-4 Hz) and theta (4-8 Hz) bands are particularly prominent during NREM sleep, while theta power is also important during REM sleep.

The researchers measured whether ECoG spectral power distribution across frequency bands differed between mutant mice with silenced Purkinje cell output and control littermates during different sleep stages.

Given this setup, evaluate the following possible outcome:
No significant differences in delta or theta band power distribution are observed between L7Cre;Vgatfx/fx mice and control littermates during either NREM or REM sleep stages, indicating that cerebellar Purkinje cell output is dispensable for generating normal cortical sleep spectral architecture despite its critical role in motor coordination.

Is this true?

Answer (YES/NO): NO